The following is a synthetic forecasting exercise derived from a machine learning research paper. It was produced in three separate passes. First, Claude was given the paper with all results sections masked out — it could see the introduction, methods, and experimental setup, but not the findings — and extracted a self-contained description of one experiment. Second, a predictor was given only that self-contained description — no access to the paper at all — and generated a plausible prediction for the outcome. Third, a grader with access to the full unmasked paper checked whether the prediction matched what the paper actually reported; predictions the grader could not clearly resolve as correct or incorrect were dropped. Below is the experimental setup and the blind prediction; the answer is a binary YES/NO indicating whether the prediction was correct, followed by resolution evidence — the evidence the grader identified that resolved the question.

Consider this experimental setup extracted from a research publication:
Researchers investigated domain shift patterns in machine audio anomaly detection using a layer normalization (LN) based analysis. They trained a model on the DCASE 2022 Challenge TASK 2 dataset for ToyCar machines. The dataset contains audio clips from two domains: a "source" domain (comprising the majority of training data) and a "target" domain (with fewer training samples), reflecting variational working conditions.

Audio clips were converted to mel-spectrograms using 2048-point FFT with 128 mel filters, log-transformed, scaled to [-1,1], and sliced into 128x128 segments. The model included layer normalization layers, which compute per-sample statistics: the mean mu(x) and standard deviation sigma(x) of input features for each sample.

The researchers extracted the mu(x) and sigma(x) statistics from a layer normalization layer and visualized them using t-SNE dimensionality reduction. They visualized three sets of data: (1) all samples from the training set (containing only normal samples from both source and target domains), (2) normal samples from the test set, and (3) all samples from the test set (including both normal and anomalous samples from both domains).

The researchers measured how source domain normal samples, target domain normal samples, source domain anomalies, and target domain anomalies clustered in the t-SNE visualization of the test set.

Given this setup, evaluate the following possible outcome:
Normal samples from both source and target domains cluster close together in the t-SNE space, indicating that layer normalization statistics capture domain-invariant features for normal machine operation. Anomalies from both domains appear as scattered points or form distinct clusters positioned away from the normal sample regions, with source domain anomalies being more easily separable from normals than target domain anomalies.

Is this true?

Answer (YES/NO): NO